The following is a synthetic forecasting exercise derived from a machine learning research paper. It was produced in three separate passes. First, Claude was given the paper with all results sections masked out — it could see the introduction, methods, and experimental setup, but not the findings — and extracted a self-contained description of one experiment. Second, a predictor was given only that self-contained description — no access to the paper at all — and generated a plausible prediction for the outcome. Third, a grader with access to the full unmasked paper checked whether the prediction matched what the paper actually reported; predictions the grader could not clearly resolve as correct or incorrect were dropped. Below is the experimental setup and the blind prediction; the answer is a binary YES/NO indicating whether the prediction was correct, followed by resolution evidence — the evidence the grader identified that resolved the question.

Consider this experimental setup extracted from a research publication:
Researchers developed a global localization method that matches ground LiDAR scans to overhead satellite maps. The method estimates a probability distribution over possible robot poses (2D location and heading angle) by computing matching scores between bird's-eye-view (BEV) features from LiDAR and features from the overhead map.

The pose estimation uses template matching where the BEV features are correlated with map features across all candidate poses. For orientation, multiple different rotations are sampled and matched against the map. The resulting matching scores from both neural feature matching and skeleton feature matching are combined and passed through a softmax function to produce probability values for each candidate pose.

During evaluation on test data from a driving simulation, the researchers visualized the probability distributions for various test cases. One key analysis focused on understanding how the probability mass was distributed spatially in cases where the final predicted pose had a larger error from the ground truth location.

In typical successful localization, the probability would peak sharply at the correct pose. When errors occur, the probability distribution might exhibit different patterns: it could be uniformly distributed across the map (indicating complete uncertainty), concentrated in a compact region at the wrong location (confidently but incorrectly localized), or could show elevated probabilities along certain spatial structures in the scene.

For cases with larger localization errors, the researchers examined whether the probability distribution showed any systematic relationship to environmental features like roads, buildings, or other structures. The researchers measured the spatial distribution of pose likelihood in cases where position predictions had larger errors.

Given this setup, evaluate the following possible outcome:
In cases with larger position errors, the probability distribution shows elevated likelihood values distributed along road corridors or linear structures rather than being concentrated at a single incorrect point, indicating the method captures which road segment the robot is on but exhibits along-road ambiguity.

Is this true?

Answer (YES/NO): YES